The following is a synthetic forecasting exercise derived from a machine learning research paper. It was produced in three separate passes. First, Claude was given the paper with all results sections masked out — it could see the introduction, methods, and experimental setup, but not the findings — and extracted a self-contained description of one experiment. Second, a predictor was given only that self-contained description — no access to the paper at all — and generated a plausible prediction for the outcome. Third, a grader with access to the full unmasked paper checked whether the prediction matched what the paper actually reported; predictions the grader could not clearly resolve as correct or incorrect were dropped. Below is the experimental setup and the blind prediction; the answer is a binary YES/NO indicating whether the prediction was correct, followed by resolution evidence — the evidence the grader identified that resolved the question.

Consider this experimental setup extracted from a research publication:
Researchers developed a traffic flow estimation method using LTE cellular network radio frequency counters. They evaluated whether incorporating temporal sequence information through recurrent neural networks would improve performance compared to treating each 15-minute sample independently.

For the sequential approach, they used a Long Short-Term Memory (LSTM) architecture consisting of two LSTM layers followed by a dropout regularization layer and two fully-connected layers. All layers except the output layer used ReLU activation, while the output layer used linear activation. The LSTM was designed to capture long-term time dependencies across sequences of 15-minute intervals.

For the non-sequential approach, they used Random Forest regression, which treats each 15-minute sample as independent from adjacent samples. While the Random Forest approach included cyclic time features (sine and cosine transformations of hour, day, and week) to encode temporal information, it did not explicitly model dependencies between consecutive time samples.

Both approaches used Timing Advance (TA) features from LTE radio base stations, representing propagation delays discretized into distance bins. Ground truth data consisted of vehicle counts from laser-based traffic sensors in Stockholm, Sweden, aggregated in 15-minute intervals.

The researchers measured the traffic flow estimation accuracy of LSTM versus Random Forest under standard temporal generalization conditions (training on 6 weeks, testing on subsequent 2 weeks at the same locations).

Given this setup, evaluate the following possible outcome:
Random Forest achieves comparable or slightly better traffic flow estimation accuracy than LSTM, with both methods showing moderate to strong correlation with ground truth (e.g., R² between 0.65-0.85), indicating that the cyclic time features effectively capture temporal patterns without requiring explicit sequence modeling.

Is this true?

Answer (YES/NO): NO